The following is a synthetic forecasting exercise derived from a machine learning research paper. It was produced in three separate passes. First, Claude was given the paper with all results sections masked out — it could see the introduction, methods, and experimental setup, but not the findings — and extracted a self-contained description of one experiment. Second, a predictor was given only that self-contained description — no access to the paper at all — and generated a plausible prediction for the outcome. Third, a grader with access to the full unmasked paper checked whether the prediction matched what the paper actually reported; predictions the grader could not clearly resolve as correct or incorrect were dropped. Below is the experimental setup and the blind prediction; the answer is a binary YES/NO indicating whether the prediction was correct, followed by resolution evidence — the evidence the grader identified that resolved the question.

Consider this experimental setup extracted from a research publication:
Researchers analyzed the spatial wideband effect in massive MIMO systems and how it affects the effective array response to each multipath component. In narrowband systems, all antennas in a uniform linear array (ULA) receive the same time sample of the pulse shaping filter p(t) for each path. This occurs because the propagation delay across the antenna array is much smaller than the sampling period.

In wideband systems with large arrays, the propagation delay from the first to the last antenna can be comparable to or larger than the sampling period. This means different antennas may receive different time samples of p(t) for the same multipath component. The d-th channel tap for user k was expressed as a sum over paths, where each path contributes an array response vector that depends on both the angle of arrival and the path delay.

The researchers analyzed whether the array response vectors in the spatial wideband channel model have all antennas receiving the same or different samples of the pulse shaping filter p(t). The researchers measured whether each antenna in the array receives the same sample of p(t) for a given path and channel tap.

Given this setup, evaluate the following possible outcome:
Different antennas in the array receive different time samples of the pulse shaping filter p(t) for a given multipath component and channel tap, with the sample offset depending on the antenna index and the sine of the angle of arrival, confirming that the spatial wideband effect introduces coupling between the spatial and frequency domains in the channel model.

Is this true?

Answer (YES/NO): YES